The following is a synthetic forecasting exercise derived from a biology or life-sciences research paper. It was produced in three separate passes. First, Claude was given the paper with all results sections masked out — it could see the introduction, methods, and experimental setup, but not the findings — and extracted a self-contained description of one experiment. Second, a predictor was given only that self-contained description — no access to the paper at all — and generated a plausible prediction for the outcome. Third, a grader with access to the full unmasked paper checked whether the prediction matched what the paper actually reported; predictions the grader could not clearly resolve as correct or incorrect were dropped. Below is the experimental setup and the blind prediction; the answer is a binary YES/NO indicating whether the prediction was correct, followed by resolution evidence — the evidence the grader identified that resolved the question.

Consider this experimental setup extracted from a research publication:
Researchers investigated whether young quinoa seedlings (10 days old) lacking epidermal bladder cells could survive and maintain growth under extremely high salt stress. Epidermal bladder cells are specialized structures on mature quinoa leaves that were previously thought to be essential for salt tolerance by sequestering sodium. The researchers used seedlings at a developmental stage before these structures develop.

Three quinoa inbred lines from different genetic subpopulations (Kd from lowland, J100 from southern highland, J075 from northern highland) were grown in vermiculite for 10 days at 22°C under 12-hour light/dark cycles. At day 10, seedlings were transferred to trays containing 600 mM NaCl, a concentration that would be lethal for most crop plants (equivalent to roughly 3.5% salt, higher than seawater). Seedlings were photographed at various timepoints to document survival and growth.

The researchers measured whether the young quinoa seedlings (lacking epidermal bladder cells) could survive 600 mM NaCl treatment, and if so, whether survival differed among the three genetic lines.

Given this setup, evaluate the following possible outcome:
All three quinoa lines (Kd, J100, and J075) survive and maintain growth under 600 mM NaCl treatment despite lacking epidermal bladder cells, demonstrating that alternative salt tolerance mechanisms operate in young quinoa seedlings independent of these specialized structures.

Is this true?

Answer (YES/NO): YES